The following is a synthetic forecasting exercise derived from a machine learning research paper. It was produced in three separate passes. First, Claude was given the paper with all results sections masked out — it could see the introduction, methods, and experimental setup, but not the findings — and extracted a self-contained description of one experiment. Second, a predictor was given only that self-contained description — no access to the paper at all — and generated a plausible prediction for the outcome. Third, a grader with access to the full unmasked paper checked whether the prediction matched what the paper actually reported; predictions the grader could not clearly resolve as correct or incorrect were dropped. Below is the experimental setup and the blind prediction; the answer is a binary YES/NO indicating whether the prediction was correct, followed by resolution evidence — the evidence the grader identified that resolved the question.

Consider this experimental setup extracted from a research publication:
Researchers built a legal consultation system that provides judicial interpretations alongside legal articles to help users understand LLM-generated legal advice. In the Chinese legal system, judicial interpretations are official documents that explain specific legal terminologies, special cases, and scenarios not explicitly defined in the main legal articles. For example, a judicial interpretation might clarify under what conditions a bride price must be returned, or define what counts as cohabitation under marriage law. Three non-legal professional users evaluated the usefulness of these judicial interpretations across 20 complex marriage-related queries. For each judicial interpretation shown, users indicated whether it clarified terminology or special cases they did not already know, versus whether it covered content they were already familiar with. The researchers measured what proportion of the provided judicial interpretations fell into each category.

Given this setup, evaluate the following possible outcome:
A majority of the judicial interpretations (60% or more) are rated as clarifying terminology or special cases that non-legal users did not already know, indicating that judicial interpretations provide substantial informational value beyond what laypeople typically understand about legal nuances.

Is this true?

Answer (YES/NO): NO